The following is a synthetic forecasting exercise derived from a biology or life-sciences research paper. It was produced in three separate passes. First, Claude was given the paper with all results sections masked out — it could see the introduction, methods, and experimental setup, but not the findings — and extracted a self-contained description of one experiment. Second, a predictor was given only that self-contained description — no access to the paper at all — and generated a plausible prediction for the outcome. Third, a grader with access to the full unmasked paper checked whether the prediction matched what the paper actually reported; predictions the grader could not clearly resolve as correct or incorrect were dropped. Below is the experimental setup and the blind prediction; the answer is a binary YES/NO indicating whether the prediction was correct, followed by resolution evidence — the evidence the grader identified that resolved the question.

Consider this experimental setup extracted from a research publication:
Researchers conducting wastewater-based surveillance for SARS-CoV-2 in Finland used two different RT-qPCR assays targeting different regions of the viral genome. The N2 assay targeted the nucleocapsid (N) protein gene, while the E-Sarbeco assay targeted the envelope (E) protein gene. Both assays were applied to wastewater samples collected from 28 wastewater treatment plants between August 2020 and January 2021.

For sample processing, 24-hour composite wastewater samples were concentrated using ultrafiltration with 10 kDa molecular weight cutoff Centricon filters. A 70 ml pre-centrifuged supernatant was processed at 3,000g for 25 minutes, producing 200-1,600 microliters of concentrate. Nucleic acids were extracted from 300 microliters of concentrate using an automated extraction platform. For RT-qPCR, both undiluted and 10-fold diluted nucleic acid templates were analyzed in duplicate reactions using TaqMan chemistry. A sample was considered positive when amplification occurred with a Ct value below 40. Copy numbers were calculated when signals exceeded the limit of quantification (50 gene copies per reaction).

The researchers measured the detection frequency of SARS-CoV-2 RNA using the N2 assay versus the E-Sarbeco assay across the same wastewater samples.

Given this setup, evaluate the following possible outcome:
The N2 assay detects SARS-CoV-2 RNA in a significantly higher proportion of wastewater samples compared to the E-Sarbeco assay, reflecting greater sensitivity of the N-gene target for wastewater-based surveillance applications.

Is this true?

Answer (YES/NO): YES